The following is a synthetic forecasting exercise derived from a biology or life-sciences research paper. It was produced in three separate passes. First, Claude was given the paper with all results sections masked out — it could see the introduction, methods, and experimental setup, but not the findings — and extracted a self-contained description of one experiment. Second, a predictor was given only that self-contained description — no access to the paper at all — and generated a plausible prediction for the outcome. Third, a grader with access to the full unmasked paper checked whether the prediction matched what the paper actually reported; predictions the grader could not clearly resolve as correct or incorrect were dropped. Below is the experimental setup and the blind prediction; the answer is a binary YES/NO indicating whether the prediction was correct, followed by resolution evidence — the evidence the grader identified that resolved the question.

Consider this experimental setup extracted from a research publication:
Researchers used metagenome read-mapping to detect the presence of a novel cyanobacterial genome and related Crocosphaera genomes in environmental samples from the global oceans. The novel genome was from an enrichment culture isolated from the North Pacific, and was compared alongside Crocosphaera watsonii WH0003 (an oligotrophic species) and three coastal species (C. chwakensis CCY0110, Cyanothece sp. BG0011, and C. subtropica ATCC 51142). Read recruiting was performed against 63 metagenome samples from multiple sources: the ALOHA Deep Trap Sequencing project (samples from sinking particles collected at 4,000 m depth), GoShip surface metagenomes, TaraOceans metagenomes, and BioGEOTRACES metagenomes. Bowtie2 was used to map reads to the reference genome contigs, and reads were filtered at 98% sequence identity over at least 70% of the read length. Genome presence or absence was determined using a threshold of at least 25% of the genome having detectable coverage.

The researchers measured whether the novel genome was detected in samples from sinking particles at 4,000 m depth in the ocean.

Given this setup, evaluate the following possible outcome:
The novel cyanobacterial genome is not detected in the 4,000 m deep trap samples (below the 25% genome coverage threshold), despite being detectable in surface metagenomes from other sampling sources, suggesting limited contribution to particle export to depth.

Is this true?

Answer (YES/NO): NO